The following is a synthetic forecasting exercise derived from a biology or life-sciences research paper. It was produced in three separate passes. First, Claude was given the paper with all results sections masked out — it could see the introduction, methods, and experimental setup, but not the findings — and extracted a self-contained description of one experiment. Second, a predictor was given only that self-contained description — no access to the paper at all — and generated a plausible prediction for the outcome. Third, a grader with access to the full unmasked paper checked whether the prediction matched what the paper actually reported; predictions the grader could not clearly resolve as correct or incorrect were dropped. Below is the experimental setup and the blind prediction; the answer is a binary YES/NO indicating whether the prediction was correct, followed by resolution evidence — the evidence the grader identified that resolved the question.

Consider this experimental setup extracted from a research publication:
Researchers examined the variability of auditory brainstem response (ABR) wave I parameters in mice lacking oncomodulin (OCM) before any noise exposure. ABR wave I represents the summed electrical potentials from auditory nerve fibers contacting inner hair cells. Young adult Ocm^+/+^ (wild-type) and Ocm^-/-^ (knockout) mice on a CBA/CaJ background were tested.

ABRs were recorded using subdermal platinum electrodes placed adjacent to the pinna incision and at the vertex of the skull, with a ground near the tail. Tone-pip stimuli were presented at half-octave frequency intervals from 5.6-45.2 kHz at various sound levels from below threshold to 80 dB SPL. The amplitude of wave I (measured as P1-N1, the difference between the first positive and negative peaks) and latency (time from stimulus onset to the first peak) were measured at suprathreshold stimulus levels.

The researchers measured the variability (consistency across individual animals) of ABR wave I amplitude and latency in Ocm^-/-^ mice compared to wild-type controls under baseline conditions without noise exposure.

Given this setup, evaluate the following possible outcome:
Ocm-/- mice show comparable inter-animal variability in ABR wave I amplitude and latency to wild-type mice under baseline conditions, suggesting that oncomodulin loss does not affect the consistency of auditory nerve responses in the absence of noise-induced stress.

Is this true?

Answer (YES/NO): NO